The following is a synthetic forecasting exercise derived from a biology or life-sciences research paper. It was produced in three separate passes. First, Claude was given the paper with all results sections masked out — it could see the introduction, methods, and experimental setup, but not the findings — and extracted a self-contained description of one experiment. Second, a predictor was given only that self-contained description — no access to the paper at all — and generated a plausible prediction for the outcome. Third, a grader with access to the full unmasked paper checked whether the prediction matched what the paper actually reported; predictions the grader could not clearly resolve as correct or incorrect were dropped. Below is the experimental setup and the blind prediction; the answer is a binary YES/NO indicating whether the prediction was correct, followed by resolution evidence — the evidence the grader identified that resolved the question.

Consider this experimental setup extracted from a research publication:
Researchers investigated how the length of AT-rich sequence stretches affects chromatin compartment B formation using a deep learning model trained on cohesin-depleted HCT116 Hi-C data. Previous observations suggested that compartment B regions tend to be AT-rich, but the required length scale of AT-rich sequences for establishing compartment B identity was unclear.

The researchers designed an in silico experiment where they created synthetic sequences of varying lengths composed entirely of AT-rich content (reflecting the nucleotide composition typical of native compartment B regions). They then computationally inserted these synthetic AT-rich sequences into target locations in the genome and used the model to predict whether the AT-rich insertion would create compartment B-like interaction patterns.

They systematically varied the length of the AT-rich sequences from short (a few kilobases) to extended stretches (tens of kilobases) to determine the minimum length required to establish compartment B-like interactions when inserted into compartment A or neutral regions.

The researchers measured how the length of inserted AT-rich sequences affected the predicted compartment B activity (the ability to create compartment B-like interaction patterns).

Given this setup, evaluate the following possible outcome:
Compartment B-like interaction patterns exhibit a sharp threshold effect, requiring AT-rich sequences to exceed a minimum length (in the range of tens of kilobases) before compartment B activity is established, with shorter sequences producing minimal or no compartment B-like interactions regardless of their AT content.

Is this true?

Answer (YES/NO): NO